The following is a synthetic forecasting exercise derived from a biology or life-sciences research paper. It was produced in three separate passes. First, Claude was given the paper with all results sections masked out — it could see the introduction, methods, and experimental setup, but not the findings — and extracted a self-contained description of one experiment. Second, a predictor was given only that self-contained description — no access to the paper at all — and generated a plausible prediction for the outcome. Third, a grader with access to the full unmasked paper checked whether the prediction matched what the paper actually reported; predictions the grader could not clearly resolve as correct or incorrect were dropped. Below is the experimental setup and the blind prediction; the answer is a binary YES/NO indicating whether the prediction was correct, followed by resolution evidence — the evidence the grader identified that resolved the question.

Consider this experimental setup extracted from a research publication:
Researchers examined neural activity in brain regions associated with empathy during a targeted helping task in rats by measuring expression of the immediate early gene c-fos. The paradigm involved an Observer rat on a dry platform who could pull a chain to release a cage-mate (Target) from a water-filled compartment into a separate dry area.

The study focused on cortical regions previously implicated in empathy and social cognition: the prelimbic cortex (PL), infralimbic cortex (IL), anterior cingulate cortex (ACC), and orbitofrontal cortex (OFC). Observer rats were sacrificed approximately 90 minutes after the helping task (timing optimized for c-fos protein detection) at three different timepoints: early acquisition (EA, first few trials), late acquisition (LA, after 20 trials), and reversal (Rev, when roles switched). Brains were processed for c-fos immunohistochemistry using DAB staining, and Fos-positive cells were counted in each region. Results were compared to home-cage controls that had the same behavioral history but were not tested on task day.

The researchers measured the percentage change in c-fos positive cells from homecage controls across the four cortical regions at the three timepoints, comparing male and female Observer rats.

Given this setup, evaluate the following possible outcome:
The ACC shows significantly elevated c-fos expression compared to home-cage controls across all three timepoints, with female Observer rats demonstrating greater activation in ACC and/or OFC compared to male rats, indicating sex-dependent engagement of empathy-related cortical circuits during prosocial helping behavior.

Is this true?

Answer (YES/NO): YES